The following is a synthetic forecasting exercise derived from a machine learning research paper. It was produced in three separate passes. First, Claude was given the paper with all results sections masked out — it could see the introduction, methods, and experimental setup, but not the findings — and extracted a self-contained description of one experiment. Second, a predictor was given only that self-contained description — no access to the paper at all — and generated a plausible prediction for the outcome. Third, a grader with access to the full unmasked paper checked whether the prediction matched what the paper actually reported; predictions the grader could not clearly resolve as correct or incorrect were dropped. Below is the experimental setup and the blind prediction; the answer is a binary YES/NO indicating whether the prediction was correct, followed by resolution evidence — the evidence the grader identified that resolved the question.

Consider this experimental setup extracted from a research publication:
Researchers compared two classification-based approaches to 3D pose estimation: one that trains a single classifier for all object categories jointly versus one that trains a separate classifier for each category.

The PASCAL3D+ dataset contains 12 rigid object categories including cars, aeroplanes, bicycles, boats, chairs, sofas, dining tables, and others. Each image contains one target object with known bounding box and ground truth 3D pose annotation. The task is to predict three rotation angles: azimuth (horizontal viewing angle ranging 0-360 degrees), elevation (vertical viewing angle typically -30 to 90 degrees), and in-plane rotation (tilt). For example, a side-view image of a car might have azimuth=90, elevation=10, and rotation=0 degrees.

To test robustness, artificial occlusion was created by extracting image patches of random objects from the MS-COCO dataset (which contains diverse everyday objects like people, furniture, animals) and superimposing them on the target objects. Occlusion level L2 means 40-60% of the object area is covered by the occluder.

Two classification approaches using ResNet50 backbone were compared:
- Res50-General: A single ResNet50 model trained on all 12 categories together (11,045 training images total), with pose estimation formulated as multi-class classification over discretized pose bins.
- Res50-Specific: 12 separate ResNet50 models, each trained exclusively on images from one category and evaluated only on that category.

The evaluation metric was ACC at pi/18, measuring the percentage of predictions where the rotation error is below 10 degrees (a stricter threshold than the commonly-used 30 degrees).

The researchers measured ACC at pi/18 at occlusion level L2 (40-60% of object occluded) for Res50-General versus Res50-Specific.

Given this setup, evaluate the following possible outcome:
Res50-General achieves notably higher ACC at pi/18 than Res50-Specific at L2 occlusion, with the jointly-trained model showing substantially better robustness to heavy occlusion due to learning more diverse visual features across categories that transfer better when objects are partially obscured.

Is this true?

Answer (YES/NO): NO